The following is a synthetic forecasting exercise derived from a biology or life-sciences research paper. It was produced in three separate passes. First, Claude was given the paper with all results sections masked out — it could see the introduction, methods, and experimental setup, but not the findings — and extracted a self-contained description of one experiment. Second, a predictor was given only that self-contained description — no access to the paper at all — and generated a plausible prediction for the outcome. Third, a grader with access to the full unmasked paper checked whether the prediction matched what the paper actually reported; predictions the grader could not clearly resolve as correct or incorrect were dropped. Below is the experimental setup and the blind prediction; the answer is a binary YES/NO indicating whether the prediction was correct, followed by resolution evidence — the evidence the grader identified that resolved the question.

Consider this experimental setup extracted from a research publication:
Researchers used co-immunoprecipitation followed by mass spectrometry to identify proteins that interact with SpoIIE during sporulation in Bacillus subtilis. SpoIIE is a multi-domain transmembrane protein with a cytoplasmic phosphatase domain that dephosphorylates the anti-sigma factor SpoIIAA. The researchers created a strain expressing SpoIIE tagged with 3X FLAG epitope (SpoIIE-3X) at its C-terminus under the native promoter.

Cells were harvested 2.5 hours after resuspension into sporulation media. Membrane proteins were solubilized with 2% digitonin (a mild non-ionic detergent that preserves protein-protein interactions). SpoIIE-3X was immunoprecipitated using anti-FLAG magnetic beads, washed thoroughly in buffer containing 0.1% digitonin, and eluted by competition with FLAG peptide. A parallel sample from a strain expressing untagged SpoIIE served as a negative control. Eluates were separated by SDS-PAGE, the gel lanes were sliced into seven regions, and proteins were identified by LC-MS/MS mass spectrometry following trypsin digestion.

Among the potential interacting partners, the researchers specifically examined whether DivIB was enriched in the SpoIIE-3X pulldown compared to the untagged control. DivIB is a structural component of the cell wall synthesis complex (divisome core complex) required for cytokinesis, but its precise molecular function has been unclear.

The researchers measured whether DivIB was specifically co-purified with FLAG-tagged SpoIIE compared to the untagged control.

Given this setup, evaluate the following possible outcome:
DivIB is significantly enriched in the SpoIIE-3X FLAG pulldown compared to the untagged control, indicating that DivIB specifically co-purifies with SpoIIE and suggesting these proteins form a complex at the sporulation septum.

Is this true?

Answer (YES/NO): YES